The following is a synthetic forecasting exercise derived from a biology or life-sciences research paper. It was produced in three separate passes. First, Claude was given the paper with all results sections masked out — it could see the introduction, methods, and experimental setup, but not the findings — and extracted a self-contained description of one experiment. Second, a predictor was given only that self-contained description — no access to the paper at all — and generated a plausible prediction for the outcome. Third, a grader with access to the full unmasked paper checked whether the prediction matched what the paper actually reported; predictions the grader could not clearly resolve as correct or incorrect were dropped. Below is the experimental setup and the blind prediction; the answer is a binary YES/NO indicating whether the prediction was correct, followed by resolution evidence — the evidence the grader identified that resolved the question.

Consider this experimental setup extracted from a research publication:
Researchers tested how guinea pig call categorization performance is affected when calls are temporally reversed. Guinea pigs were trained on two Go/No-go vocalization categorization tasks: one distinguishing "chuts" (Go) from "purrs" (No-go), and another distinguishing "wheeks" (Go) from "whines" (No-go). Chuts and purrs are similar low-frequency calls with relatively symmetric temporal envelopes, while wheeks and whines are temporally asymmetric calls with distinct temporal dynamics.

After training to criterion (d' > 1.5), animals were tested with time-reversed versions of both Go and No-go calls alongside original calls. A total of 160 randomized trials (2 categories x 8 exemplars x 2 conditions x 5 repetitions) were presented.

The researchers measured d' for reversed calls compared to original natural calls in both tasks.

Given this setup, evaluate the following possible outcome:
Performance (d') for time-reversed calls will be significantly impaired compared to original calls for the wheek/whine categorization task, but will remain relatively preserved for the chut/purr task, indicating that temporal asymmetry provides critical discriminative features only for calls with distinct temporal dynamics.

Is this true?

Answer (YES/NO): NO